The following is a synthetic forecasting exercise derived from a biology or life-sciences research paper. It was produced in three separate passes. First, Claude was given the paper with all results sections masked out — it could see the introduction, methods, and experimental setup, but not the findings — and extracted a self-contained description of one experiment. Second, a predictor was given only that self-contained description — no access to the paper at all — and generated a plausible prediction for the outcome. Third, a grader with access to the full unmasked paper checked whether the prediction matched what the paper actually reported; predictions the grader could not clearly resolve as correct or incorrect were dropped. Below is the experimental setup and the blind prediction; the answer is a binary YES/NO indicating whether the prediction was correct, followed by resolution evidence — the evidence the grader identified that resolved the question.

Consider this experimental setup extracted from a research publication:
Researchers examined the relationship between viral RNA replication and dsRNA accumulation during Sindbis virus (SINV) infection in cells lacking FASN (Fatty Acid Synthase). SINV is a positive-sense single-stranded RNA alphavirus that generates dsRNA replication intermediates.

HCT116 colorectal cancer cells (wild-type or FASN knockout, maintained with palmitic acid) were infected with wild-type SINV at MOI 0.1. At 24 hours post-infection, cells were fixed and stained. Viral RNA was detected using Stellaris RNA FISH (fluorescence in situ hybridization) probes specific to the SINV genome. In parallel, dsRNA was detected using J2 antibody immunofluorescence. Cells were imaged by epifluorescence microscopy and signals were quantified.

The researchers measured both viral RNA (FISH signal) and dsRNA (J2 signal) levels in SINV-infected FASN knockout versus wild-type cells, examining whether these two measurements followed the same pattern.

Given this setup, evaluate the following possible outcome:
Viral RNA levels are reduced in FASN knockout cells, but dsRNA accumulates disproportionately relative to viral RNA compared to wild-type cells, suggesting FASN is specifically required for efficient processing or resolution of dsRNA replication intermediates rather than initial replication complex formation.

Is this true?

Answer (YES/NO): NO